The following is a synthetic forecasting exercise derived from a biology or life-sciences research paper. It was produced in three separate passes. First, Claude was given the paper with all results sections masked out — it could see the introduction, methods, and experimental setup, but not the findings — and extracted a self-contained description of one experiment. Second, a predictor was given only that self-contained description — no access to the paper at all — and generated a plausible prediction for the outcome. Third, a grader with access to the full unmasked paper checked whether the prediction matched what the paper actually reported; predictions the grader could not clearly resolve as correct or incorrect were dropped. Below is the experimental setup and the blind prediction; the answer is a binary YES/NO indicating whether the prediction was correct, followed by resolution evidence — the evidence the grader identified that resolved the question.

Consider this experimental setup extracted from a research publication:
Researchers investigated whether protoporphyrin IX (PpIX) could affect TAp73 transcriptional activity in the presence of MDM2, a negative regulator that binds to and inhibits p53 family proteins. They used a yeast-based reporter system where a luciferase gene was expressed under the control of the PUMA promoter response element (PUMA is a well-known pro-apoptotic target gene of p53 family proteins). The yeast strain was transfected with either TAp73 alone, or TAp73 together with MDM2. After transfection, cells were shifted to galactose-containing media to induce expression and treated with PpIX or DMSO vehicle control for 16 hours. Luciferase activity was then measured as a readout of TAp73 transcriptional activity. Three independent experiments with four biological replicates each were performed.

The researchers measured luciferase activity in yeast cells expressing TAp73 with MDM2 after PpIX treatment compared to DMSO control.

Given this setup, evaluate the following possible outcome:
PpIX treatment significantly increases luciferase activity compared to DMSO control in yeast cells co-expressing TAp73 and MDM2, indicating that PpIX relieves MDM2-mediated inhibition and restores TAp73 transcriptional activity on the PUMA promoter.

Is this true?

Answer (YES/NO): YES